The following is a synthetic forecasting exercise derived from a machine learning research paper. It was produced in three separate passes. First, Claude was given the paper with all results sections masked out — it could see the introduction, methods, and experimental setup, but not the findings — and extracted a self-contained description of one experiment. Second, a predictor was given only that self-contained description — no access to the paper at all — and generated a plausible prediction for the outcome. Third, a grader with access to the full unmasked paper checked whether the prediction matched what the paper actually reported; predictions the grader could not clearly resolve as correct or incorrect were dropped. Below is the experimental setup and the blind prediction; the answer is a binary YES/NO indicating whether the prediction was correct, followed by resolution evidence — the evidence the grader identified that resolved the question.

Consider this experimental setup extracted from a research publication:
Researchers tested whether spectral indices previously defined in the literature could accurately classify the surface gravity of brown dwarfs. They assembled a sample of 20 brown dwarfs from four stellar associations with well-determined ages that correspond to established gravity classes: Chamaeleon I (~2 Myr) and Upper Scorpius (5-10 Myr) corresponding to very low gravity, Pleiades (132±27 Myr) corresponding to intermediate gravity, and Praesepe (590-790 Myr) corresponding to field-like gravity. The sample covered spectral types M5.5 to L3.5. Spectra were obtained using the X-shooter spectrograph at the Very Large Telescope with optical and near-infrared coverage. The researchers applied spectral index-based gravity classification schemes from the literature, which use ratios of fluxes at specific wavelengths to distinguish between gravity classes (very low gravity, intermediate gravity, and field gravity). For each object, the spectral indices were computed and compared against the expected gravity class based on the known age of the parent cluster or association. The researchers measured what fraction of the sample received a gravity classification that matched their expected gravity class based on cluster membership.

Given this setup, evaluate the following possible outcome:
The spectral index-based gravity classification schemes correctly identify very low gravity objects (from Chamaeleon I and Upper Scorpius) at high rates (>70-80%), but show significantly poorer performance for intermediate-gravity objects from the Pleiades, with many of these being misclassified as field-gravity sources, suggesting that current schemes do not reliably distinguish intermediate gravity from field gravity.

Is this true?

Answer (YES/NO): NO